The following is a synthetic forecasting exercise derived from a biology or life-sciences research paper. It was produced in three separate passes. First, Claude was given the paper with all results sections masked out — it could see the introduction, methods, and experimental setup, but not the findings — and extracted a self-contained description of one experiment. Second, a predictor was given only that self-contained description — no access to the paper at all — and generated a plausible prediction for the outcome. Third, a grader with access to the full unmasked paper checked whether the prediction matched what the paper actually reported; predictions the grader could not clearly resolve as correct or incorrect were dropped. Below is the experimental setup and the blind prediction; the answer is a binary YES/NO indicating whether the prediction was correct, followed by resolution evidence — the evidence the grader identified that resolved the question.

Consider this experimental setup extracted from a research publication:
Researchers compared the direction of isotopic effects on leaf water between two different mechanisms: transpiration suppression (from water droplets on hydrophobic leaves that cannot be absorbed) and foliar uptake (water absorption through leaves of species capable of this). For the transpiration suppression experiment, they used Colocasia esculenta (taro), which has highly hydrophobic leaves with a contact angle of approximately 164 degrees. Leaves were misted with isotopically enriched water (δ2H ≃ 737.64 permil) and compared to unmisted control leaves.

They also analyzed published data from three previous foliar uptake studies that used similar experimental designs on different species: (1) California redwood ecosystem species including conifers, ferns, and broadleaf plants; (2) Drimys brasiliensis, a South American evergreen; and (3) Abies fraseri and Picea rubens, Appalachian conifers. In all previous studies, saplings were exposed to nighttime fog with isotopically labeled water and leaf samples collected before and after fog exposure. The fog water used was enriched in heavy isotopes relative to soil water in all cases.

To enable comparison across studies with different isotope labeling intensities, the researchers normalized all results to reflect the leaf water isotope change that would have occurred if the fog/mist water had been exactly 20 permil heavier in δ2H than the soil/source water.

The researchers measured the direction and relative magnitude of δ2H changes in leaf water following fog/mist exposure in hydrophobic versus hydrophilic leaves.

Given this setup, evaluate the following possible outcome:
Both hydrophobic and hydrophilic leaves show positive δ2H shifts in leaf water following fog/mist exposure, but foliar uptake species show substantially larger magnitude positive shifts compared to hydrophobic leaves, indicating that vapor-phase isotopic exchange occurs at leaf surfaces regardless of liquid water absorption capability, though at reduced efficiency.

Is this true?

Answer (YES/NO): NO